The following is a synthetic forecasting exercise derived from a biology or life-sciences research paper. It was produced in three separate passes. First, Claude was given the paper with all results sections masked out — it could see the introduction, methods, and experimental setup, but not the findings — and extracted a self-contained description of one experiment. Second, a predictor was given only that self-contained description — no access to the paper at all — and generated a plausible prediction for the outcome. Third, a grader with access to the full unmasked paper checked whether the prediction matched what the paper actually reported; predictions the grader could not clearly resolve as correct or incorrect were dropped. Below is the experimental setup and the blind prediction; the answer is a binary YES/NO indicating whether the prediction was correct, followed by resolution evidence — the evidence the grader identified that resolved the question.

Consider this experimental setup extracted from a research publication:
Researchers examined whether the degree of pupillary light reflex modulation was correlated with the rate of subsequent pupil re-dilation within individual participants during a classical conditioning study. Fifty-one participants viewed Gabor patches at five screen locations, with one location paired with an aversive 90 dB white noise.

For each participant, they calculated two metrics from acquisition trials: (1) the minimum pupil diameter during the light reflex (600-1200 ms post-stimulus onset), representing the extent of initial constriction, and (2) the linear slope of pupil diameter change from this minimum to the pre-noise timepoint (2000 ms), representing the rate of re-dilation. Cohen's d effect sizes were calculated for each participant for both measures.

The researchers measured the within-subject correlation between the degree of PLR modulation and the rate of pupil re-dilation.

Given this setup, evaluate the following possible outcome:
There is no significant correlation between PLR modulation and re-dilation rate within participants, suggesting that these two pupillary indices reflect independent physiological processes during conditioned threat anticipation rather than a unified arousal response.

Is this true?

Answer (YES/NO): YES